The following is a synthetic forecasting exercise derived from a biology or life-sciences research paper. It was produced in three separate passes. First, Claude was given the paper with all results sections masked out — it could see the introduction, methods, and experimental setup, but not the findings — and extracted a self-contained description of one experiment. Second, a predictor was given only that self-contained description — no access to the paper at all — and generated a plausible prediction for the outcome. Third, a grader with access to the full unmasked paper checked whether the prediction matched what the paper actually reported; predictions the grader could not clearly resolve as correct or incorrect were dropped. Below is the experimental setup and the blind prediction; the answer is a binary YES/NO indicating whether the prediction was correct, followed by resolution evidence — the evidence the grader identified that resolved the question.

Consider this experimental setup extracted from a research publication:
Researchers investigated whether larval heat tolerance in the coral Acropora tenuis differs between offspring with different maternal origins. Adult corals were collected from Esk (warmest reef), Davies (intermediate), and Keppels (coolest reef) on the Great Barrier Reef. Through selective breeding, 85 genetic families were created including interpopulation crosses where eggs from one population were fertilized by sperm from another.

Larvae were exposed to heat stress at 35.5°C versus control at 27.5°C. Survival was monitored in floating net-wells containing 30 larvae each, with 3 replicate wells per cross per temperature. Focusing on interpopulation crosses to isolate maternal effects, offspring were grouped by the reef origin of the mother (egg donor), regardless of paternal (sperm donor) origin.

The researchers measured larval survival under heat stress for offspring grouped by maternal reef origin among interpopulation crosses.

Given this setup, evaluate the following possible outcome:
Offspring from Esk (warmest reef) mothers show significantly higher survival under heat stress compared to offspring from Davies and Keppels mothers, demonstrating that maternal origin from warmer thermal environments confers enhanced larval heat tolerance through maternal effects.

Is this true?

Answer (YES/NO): NO